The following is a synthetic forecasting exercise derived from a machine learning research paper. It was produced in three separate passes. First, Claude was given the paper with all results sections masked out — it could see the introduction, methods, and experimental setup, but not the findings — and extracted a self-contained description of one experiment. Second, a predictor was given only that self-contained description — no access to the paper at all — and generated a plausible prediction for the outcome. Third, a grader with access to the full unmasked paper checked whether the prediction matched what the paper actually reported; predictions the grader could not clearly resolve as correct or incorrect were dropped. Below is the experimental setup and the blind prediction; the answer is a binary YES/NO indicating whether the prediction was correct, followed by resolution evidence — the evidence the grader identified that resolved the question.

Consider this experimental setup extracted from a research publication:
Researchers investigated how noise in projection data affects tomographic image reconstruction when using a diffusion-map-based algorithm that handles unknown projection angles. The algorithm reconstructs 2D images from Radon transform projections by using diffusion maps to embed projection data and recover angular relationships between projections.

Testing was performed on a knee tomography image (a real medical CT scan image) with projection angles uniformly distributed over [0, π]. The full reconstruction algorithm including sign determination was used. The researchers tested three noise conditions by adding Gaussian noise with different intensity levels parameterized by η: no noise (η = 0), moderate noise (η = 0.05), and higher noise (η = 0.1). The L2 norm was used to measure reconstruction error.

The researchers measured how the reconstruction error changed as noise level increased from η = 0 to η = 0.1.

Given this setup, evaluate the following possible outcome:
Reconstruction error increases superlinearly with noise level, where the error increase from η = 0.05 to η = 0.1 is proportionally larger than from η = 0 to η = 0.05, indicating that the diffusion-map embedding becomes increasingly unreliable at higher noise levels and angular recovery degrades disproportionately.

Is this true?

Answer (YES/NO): NO